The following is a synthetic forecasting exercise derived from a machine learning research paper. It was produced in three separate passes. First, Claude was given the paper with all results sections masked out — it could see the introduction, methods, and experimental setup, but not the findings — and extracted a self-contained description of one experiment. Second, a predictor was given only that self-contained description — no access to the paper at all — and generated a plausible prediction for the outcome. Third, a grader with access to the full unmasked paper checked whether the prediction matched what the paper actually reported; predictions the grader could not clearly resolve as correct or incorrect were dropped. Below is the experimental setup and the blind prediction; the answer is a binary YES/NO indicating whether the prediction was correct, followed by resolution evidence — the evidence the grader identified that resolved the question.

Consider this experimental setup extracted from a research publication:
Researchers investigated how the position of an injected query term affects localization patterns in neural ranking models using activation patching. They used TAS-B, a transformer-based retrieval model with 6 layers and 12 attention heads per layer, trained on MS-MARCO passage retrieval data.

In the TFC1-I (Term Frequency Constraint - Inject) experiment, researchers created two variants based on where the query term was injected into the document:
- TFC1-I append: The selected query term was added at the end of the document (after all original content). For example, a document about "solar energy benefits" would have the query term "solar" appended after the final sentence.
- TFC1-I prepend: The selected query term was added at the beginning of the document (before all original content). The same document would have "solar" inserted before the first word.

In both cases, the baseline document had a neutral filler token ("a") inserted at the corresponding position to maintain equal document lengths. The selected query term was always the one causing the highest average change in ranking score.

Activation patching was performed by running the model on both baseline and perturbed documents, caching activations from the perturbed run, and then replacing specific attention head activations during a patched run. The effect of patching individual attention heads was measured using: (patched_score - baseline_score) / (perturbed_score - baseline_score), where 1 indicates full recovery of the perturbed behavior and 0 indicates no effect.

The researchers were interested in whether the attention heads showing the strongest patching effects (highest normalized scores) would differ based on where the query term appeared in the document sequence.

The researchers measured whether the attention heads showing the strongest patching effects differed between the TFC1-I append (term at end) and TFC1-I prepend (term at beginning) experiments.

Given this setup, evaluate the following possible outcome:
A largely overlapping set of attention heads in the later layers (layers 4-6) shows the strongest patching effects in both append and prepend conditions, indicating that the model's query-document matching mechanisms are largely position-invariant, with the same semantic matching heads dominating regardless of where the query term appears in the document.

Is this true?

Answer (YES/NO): NO